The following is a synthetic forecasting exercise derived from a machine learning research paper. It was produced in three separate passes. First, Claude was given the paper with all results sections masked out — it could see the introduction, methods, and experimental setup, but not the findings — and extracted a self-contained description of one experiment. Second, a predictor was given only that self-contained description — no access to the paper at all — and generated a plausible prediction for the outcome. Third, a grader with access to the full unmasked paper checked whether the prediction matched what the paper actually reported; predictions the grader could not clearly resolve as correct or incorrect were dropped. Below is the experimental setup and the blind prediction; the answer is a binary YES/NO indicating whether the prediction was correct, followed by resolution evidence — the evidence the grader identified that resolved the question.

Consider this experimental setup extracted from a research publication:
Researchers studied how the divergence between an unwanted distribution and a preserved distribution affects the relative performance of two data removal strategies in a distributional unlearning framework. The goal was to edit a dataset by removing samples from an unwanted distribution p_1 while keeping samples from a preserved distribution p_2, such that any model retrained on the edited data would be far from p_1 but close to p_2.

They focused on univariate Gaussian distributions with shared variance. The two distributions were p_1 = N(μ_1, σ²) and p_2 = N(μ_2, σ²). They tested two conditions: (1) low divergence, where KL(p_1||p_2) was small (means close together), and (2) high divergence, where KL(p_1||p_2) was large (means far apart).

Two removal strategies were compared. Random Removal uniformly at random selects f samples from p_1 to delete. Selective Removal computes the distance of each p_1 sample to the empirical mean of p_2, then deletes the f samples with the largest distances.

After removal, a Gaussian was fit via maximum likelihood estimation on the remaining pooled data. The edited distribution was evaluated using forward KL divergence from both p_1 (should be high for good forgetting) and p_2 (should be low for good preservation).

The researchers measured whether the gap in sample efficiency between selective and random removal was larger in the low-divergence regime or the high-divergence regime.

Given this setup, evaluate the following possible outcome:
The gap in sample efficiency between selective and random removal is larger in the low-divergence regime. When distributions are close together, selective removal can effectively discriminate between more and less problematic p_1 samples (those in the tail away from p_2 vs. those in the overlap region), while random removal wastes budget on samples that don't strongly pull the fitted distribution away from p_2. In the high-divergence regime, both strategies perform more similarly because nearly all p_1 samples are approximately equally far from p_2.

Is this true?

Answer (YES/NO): YES